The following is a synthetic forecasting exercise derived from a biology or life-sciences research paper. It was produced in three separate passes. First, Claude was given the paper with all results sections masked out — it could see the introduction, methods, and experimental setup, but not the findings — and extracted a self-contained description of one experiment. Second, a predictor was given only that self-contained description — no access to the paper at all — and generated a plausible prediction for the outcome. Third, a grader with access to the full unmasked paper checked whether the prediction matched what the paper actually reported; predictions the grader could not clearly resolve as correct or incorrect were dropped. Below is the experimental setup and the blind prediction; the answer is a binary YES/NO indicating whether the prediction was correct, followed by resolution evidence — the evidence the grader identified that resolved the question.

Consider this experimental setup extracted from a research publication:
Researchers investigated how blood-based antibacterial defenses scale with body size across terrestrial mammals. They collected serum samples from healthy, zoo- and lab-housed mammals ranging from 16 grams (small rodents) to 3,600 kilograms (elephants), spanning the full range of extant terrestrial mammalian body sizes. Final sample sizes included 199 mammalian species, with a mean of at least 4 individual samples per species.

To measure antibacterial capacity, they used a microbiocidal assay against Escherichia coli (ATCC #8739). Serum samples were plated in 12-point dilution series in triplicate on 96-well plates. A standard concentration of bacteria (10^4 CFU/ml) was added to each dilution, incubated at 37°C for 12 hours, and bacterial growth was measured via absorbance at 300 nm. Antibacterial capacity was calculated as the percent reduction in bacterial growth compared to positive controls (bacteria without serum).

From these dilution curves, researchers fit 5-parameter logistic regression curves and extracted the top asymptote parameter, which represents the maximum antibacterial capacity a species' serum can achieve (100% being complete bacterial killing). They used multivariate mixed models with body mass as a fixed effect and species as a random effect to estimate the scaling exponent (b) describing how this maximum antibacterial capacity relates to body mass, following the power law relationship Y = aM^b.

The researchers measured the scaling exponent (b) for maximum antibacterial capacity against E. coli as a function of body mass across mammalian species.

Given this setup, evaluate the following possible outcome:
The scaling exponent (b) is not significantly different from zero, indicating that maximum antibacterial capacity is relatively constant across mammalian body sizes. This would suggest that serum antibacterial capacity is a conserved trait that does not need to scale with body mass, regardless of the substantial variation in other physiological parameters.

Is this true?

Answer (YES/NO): YES